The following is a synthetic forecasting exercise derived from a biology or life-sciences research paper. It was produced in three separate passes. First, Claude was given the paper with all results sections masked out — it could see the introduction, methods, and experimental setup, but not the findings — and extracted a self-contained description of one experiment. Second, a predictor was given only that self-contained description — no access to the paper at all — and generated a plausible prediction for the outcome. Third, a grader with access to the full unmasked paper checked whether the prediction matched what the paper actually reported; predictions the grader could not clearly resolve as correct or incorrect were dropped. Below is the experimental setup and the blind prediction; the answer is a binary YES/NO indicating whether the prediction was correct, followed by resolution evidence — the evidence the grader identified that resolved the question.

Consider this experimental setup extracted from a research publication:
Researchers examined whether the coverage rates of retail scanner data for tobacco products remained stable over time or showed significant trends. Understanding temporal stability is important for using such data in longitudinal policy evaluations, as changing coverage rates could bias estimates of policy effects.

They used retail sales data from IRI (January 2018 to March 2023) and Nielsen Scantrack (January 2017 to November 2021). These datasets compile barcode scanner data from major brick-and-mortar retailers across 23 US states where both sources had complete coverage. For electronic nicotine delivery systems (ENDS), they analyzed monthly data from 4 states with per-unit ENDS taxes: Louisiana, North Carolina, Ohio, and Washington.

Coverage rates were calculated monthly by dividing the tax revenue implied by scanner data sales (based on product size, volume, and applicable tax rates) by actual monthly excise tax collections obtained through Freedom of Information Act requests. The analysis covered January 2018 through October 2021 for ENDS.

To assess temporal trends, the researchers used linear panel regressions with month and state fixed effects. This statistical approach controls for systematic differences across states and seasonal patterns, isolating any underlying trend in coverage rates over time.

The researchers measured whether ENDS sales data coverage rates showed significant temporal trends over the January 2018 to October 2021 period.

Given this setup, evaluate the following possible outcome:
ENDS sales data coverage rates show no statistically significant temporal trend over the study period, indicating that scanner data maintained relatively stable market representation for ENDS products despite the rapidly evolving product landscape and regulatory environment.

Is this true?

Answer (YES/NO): YES